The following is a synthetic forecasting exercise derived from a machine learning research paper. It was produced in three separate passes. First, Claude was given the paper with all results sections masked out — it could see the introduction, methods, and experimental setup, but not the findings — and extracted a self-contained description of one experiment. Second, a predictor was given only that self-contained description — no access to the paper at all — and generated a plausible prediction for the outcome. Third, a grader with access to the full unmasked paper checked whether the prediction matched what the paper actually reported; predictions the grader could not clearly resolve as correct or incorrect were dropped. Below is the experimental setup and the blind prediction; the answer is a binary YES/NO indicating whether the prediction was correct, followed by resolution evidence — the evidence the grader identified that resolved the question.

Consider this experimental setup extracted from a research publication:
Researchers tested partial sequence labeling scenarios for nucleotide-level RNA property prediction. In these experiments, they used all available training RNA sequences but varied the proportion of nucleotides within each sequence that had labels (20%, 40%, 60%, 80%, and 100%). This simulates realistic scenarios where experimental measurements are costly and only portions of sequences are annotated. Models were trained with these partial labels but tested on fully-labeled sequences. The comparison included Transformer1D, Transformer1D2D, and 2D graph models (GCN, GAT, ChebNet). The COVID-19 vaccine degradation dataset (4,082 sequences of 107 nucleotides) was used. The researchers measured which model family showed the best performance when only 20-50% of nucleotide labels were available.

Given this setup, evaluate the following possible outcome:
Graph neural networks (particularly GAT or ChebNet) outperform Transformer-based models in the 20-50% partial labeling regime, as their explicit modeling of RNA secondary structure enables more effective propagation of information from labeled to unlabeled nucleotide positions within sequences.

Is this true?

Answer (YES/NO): YES